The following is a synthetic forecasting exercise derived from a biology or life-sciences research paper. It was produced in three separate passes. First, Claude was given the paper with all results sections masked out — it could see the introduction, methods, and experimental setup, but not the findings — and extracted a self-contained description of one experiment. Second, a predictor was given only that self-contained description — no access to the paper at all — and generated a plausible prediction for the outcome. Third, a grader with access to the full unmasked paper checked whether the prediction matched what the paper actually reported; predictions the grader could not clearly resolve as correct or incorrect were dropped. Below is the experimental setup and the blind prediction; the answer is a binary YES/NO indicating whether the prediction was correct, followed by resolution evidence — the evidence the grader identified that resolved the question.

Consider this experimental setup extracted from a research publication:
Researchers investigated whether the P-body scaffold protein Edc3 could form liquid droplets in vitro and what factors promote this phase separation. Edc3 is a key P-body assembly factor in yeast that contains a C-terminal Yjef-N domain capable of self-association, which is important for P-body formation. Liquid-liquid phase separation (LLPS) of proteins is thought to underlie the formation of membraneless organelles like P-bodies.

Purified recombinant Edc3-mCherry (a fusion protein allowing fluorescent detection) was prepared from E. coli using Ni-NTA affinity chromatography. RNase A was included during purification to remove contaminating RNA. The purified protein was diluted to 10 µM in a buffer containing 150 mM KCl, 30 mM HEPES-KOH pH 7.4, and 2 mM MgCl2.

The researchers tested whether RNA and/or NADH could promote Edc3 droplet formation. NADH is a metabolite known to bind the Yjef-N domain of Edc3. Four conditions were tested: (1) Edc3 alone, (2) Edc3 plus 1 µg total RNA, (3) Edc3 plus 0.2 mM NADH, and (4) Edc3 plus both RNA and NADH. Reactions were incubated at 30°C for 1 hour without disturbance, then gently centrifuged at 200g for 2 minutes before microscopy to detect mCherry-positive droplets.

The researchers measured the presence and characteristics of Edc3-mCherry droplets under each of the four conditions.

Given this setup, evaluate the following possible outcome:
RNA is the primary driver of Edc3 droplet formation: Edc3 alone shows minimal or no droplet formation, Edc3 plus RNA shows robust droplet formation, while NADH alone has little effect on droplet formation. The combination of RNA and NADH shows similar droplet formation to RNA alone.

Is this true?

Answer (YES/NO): NO